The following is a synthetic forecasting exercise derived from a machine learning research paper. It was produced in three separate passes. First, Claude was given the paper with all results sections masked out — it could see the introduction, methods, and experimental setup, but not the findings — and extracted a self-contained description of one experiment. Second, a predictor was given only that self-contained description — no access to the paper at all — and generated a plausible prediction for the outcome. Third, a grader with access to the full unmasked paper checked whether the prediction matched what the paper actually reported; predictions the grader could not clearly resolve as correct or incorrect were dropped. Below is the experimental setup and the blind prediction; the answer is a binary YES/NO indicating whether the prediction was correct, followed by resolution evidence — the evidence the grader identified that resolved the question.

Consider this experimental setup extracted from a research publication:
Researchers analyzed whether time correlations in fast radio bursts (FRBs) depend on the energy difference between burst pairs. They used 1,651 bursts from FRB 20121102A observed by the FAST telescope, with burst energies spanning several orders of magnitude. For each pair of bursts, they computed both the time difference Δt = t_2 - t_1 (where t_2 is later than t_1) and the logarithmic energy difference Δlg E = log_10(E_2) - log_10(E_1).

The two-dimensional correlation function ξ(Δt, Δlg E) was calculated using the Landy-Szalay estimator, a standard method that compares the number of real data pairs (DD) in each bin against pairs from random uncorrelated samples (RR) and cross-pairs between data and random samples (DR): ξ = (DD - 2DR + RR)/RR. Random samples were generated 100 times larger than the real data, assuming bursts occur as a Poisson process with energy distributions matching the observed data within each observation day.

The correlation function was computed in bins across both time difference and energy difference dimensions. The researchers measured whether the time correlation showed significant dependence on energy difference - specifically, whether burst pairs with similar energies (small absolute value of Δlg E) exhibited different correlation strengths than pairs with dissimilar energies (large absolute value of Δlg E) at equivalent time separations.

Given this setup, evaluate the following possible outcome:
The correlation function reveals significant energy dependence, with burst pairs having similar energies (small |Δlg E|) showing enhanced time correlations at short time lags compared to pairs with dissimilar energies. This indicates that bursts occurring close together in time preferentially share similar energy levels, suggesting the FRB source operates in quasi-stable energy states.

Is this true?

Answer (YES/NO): NO